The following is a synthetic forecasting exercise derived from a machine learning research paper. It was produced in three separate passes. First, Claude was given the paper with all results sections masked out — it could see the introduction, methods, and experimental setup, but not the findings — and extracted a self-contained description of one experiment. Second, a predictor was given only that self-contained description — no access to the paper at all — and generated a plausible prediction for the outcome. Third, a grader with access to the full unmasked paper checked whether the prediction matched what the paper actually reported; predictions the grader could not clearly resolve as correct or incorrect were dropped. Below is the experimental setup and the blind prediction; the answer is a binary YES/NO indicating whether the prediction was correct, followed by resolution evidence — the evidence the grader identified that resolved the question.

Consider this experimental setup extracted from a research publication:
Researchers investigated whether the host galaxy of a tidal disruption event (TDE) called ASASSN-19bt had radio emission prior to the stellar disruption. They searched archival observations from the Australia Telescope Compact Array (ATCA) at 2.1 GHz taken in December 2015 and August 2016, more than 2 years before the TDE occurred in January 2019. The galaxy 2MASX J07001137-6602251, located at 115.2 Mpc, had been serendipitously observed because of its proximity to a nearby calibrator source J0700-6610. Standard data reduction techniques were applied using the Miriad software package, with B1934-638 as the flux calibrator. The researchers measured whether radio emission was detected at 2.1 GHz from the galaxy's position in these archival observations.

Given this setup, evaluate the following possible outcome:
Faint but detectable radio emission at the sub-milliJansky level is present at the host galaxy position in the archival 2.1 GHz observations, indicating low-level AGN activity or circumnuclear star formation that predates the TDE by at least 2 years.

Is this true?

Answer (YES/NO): YES